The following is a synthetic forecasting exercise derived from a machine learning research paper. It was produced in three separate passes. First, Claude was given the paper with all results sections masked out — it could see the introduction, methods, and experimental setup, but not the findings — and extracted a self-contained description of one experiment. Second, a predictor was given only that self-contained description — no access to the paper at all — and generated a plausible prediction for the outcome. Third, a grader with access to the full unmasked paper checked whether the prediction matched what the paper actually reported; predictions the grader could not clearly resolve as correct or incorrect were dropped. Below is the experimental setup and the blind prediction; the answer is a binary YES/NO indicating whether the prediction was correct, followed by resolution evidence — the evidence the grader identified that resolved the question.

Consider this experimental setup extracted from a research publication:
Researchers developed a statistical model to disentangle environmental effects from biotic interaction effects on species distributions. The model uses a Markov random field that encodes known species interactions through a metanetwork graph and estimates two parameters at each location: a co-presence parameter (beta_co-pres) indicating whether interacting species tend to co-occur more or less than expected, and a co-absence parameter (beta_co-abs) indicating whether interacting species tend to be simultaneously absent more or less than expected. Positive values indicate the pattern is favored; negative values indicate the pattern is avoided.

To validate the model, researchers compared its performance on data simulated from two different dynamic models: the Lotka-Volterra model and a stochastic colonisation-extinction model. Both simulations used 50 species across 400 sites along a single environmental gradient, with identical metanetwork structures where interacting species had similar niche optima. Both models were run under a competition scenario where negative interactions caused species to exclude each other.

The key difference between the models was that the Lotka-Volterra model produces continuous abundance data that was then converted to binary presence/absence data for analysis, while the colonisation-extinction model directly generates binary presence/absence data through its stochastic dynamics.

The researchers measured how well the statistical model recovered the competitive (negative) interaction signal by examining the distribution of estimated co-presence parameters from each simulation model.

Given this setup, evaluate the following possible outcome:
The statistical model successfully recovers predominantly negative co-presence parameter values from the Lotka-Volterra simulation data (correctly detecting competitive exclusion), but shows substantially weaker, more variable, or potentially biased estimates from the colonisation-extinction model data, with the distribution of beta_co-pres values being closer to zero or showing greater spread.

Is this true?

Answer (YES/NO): NO